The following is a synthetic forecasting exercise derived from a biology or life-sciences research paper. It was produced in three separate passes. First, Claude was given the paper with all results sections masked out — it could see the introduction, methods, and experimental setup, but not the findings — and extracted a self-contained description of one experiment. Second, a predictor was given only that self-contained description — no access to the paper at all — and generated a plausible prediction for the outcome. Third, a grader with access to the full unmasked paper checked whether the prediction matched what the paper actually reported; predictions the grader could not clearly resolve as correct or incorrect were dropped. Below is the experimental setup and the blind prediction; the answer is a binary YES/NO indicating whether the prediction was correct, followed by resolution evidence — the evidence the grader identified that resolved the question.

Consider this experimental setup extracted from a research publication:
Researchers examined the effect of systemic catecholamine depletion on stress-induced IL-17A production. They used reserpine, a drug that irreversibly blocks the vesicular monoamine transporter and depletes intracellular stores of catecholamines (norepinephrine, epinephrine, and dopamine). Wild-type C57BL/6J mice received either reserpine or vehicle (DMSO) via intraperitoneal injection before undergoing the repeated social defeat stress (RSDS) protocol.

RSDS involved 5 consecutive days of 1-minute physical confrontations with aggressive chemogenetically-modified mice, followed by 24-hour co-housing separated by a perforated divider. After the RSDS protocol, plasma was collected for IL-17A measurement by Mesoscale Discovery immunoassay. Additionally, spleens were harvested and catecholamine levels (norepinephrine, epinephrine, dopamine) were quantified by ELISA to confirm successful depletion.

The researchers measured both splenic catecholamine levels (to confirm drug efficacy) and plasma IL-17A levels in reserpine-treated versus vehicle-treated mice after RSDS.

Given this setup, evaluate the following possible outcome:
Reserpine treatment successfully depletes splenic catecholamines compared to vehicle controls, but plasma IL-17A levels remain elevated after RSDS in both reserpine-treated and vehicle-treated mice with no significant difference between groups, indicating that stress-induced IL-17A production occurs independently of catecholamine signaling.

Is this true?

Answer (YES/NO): NO